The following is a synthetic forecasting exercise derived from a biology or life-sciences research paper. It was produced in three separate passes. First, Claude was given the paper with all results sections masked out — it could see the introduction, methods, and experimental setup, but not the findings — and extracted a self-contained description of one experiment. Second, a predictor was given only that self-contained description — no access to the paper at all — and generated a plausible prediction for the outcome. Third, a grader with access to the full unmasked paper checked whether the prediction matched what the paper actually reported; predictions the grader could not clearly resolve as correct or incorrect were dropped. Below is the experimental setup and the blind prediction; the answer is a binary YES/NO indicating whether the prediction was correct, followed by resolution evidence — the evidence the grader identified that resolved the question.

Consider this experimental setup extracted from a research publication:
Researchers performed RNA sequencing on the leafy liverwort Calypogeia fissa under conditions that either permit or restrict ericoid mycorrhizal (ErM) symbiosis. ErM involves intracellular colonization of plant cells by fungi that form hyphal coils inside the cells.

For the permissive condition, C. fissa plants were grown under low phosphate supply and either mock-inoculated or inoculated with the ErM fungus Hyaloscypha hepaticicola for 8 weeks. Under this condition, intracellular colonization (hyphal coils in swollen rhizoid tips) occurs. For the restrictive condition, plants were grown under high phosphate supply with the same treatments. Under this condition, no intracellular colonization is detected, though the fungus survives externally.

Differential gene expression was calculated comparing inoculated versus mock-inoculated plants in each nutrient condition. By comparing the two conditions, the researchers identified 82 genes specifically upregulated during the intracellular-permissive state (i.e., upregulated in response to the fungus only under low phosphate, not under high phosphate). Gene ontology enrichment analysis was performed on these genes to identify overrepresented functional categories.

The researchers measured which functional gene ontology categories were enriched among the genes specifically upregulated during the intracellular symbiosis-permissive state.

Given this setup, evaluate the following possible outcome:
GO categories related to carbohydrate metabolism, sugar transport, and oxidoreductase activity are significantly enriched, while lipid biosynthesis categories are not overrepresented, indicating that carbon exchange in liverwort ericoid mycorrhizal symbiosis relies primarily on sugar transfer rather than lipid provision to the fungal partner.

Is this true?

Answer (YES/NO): NO